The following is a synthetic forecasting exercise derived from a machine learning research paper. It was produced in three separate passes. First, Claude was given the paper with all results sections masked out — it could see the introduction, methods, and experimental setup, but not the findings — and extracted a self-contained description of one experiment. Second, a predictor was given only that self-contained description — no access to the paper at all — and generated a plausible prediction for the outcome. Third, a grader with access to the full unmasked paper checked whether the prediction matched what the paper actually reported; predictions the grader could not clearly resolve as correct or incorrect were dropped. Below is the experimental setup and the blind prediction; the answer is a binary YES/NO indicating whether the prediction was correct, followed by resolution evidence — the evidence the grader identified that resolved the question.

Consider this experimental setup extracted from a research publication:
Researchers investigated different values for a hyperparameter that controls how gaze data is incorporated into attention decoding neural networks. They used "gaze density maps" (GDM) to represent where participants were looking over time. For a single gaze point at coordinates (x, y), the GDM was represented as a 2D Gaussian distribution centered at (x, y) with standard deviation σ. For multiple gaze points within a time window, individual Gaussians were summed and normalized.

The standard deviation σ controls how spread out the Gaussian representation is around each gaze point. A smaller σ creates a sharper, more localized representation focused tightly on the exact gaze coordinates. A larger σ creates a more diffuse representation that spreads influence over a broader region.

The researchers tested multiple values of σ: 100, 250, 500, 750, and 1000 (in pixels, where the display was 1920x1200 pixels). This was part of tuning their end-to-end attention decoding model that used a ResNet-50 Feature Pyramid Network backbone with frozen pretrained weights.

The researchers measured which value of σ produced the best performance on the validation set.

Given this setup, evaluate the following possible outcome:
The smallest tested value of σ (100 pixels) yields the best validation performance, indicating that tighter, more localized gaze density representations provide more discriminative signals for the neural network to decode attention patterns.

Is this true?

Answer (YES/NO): NO